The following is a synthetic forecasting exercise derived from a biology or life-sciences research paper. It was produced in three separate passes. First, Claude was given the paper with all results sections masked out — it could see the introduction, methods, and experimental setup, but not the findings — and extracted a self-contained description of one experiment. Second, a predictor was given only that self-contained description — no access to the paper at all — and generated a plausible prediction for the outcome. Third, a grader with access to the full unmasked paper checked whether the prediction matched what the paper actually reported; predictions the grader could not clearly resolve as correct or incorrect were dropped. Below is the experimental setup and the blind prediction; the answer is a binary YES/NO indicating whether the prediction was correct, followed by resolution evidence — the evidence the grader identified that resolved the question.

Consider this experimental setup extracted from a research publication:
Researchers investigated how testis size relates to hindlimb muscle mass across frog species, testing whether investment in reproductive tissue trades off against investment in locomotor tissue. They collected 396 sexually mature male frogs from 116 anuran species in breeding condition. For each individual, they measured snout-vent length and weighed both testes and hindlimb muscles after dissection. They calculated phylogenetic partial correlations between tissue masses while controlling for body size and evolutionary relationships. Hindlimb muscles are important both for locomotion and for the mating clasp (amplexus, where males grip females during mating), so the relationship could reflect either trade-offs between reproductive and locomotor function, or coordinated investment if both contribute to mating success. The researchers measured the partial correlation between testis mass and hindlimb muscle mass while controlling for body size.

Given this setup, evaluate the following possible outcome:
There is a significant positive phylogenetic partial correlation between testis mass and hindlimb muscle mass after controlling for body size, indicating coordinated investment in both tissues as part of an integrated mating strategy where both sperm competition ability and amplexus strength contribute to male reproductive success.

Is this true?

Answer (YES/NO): NO